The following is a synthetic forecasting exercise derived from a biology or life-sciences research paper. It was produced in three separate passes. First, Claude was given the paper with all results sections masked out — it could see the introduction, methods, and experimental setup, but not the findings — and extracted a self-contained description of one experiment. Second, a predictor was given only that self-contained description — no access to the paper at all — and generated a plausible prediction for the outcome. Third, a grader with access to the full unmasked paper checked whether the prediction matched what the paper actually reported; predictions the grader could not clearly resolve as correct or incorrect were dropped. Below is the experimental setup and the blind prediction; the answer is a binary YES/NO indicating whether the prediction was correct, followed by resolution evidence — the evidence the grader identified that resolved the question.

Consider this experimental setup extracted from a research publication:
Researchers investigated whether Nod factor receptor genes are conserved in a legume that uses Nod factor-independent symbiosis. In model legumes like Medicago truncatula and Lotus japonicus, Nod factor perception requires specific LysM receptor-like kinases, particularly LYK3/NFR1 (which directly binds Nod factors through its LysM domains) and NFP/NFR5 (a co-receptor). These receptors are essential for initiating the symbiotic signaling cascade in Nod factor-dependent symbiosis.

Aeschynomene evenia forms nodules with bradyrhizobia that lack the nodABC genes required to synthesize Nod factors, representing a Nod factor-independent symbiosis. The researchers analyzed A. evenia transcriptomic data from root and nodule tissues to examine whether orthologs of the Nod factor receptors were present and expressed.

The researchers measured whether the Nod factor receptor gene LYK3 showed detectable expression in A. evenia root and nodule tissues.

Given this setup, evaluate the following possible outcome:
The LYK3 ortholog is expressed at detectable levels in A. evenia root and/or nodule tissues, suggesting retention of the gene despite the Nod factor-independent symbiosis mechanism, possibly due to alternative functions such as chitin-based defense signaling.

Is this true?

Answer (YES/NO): NO